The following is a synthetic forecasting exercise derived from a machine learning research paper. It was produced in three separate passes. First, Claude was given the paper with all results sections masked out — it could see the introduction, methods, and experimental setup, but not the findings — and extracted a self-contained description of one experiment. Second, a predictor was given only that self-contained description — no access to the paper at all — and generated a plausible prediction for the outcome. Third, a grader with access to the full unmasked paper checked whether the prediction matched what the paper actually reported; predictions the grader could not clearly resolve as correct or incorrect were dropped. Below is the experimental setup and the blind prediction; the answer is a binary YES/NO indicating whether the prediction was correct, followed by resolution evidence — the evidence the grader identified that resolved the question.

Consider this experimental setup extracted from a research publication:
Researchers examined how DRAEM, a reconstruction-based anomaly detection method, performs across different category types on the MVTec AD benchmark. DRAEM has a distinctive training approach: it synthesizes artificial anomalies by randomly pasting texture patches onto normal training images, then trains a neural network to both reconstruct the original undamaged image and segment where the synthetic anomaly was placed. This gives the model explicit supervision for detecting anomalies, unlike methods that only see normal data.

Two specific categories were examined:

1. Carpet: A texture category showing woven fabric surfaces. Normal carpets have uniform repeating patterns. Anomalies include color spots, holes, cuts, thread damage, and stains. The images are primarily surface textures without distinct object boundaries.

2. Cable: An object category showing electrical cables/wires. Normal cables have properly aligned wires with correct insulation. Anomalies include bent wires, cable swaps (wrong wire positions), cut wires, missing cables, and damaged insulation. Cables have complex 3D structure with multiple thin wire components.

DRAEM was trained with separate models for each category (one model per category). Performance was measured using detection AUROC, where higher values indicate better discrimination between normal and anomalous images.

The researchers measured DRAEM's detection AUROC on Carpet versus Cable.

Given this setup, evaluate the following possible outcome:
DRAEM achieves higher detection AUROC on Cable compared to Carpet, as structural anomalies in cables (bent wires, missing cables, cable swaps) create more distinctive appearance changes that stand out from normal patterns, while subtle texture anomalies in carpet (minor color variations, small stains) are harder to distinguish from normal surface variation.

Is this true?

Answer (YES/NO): NO